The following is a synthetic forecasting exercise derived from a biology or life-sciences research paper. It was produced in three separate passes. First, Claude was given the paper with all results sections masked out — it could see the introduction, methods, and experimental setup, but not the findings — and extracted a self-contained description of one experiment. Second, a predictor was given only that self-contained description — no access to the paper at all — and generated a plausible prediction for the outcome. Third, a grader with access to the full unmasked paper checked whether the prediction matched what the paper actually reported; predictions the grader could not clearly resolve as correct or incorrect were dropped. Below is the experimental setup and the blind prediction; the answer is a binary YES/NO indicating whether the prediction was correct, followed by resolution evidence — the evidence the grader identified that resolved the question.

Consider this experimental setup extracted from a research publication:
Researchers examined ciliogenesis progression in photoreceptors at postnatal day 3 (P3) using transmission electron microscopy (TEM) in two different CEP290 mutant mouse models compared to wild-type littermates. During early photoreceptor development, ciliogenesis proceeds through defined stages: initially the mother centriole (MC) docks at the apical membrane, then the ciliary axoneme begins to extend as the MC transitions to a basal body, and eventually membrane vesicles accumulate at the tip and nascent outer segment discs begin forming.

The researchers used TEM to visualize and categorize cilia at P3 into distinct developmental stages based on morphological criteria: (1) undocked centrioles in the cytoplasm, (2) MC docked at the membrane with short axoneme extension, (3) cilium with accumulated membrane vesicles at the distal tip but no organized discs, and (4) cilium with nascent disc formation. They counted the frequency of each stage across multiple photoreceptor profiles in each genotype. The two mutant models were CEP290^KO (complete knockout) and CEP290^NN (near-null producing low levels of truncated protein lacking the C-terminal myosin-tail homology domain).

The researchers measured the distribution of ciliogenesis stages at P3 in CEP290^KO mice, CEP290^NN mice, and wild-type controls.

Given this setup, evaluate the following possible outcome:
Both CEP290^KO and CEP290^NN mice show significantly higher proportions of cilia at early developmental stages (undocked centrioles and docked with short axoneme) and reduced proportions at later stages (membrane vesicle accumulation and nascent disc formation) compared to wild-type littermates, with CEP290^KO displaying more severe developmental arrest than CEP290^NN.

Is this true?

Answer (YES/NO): NO